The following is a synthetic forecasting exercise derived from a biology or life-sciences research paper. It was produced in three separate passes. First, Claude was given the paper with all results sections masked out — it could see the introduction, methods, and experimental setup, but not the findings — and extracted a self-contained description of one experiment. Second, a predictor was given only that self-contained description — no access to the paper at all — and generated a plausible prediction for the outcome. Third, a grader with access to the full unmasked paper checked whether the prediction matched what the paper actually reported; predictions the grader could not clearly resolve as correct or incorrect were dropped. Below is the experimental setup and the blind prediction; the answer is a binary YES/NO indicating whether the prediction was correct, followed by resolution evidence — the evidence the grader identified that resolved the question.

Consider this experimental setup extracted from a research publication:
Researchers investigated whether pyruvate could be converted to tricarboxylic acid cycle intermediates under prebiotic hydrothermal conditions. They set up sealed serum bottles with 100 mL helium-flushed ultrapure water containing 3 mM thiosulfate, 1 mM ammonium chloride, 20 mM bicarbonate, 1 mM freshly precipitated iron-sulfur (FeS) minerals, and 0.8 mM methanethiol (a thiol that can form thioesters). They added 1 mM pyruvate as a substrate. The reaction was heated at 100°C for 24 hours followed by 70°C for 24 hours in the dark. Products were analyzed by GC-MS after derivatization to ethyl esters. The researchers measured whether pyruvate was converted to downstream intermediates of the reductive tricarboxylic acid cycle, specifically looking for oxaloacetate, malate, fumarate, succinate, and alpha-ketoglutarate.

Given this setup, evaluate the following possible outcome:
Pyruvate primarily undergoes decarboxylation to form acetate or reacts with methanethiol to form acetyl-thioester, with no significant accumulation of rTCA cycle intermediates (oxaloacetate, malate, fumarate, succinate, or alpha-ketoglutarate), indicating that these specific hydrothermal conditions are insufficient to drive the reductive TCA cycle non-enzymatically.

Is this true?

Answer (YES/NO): NO